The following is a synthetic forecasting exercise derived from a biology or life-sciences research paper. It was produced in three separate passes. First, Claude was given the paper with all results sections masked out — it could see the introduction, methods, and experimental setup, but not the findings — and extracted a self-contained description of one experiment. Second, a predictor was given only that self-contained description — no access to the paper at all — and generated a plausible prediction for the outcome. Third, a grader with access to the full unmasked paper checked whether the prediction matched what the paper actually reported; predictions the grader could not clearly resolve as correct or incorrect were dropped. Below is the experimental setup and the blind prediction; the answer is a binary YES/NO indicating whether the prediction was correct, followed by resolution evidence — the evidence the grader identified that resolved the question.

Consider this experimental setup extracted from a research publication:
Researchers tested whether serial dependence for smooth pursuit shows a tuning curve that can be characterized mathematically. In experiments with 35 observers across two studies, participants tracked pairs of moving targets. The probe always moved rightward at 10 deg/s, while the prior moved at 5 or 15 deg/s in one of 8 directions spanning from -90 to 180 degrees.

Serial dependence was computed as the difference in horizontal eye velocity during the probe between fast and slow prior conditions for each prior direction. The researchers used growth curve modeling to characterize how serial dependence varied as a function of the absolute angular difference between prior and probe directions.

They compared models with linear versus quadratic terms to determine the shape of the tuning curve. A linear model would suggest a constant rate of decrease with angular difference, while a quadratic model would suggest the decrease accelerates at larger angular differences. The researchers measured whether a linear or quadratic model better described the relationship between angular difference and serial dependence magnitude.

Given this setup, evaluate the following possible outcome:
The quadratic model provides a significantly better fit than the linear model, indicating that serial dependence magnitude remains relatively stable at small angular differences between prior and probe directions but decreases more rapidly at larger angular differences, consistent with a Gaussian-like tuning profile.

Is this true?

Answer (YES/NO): YES